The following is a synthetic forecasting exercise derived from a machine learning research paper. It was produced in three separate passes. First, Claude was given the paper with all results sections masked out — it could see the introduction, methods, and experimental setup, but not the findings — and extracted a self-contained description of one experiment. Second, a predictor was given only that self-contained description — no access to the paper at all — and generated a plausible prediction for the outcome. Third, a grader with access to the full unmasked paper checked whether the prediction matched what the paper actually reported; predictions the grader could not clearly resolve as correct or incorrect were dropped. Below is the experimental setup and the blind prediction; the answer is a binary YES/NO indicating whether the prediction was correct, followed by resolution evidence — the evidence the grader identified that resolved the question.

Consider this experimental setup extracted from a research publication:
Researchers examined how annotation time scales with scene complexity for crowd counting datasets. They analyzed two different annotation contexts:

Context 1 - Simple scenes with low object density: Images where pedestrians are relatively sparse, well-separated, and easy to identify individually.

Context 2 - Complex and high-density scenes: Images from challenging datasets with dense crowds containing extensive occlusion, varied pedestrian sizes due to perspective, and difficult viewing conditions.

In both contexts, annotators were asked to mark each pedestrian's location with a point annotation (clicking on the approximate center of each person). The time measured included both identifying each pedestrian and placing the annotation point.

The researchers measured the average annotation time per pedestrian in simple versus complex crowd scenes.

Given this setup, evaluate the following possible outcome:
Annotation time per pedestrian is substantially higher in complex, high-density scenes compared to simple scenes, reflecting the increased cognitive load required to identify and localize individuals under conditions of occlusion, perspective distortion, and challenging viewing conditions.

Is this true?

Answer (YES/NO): YES